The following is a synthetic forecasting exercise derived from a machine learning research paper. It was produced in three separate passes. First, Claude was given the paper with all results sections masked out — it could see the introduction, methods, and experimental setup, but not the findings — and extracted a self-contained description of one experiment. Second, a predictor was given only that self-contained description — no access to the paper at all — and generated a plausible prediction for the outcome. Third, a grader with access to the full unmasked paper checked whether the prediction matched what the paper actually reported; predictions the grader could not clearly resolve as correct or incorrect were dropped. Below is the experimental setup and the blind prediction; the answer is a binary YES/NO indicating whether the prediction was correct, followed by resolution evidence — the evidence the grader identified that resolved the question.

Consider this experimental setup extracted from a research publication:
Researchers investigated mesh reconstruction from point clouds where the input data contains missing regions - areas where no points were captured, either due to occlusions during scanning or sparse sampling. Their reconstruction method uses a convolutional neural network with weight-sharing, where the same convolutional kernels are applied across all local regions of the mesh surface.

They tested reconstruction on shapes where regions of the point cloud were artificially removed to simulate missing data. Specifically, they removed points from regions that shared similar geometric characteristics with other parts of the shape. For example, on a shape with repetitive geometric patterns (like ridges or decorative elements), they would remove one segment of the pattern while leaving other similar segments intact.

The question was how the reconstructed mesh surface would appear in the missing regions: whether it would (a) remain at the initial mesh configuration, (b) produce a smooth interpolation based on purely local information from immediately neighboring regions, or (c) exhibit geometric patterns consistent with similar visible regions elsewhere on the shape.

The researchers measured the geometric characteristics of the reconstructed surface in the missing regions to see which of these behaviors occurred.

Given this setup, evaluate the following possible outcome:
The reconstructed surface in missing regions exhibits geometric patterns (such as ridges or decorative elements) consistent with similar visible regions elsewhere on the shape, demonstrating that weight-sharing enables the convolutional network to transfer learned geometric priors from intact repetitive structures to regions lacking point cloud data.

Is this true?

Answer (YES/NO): YES